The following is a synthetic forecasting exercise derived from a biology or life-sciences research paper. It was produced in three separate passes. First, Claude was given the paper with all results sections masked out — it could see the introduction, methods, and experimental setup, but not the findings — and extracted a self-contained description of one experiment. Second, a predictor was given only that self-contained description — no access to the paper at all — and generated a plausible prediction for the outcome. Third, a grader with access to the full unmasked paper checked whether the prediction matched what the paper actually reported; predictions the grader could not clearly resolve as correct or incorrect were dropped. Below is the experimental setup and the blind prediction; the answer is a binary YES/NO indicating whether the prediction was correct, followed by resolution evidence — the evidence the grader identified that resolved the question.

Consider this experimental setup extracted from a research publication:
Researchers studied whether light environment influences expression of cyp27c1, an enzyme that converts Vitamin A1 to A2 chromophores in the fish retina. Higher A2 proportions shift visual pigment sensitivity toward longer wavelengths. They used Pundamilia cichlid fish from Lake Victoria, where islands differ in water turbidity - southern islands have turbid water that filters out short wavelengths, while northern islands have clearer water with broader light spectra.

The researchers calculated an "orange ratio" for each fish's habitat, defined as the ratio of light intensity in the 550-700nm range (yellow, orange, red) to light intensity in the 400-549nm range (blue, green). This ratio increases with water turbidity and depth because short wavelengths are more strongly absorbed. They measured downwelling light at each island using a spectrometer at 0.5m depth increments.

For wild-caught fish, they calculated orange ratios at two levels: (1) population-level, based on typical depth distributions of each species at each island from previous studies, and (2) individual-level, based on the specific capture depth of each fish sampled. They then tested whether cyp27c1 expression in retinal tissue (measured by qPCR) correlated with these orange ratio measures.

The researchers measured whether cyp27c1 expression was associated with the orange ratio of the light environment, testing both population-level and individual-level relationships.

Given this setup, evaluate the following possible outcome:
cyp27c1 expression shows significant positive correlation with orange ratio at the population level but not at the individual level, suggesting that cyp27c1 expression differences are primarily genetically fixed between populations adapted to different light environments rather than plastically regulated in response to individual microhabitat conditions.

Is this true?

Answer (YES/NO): NO